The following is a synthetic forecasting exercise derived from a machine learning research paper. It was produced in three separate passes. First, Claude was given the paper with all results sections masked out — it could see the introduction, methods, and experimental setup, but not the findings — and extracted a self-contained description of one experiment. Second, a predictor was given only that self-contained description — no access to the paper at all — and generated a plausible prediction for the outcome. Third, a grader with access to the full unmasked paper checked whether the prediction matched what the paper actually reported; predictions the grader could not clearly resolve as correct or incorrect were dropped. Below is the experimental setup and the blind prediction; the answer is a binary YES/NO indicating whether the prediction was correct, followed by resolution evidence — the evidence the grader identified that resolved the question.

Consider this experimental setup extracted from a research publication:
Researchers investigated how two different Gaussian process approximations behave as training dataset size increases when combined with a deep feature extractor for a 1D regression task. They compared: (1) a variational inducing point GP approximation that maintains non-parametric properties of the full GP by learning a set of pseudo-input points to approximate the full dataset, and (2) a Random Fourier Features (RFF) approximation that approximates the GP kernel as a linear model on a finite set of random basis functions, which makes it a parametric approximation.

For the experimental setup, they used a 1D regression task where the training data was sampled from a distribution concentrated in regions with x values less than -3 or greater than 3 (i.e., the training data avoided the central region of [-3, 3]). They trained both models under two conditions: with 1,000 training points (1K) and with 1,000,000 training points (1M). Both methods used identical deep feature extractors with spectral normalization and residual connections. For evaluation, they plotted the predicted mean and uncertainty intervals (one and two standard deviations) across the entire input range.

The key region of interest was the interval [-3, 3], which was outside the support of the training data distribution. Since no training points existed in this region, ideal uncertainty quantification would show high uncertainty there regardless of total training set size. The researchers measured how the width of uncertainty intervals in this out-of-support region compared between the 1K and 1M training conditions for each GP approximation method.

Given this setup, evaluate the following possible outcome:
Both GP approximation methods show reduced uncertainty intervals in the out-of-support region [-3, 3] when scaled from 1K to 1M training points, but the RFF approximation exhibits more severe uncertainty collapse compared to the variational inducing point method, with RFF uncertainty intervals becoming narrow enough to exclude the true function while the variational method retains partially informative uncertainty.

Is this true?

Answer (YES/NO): NO